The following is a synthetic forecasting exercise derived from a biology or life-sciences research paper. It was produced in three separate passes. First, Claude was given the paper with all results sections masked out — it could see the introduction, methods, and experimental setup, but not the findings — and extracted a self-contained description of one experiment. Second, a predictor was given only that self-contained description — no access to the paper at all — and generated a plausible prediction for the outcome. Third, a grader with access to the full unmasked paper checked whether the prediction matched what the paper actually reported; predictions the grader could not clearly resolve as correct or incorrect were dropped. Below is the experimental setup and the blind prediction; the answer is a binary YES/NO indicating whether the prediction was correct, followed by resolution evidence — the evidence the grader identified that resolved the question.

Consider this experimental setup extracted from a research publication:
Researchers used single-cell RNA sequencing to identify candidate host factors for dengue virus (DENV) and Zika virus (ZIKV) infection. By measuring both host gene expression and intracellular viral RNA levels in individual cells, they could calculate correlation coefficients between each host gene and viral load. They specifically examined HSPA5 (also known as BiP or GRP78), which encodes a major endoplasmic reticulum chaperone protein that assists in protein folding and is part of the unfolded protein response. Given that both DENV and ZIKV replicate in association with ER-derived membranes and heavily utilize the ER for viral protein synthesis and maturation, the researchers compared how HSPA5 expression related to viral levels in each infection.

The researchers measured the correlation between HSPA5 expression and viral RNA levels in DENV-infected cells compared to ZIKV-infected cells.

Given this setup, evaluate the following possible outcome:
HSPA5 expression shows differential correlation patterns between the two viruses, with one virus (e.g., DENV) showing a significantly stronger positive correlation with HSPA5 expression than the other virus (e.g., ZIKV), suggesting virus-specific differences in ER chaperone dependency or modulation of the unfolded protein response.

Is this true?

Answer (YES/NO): NO